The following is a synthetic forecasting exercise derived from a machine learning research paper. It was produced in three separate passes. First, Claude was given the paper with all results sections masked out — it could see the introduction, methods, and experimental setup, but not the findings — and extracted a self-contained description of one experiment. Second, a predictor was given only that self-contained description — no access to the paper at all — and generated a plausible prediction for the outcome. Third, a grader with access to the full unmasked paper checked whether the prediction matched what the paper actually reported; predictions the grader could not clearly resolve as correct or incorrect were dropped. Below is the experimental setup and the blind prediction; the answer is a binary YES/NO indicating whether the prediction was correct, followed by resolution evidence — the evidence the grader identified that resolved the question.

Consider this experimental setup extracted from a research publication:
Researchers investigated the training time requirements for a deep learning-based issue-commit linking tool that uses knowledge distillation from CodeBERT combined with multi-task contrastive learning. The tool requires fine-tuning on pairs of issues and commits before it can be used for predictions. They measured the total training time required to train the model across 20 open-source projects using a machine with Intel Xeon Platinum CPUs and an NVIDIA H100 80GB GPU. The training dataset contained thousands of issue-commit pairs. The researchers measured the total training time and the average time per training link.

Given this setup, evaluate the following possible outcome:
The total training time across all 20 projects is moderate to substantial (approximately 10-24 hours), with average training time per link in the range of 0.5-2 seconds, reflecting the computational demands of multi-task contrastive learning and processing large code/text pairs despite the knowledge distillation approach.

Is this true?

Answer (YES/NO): NO